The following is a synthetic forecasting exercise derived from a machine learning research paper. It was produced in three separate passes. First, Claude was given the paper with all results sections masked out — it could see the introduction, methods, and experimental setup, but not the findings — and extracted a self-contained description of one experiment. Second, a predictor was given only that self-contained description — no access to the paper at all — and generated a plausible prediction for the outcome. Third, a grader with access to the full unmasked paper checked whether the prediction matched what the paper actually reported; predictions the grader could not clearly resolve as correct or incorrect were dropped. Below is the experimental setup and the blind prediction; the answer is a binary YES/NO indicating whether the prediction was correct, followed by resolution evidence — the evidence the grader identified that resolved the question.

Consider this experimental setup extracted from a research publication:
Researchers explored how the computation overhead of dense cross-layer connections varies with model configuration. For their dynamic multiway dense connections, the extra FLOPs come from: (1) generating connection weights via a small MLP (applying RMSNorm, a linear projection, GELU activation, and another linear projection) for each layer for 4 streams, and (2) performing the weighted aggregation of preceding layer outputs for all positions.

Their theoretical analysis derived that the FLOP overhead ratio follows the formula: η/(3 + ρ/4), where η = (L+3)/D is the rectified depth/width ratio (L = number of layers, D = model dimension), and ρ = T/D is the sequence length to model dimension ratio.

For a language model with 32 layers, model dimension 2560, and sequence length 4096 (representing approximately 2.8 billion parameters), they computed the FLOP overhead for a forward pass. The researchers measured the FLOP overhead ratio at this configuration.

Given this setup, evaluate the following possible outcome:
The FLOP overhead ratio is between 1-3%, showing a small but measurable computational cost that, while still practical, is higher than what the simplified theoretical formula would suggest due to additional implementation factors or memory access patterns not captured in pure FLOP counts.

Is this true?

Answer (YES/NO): NO